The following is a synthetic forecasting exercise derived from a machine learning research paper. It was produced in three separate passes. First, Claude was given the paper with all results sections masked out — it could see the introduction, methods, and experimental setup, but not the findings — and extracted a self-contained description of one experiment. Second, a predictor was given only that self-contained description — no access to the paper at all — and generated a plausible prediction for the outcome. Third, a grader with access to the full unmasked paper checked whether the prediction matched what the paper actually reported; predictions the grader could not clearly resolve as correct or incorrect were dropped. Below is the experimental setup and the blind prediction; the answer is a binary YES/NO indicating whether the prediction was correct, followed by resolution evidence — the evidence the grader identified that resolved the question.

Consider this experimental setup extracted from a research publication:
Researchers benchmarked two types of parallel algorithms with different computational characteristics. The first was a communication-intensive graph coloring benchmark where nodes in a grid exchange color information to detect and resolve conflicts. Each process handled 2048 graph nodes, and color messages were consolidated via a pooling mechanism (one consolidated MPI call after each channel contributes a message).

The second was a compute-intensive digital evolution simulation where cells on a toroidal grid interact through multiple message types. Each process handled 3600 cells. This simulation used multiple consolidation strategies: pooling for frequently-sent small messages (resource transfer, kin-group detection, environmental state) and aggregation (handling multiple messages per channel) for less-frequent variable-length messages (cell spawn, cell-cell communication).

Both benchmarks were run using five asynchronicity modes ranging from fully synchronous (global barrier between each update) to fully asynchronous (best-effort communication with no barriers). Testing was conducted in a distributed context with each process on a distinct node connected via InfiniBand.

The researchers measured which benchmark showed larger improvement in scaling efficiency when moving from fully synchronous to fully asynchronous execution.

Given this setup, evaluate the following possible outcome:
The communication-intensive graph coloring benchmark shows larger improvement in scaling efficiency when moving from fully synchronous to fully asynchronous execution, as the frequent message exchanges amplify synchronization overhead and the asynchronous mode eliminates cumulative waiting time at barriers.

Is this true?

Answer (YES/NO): YES